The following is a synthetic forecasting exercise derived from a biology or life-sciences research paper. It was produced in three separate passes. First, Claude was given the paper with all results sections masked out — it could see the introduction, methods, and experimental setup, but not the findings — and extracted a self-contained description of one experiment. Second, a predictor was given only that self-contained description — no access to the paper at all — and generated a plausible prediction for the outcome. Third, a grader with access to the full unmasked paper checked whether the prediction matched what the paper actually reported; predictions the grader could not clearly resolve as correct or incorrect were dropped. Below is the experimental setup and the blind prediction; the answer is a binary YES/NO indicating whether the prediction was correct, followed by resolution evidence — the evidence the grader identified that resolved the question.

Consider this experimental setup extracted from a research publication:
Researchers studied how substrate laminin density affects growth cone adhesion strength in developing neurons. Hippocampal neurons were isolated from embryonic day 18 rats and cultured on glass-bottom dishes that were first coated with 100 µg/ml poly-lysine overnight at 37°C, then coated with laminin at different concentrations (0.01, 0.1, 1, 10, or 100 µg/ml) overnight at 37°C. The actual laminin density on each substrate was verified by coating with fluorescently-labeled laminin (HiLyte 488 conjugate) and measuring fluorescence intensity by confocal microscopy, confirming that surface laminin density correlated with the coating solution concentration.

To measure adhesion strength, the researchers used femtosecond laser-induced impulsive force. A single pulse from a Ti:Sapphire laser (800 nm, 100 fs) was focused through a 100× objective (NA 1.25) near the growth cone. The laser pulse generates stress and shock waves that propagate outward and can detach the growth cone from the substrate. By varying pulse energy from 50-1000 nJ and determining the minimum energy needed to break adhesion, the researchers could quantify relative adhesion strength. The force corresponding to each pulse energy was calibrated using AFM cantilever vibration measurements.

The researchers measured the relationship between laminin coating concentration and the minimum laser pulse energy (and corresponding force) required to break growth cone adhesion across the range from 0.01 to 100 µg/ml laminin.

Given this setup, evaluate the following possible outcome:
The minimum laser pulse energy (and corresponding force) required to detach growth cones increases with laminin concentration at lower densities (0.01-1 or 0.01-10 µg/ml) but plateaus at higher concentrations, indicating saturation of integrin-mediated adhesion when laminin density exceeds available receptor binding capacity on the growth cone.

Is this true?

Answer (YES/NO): NO